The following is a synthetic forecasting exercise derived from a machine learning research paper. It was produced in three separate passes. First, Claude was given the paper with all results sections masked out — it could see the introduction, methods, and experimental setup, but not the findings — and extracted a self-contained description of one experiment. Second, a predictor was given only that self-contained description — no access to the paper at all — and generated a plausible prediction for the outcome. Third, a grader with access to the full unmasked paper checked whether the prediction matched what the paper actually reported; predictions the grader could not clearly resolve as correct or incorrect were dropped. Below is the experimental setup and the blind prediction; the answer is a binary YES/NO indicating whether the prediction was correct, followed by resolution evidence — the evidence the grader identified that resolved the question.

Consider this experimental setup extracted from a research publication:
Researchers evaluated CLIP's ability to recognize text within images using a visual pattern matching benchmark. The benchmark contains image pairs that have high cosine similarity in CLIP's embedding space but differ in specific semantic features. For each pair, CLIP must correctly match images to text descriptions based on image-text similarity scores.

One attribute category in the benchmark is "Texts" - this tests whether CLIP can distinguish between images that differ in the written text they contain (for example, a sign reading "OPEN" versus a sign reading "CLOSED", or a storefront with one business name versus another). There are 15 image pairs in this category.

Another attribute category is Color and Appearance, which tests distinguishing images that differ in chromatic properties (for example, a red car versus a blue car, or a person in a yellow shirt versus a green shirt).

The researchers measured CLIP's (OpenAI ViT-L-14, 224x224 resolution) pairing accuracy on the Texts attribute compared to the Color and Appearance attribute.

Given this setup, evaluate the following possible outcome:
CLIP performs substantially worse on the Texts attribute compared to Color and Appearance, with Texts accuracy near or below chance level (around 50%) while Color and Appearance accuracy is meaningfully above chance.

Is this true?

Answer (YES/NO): NO